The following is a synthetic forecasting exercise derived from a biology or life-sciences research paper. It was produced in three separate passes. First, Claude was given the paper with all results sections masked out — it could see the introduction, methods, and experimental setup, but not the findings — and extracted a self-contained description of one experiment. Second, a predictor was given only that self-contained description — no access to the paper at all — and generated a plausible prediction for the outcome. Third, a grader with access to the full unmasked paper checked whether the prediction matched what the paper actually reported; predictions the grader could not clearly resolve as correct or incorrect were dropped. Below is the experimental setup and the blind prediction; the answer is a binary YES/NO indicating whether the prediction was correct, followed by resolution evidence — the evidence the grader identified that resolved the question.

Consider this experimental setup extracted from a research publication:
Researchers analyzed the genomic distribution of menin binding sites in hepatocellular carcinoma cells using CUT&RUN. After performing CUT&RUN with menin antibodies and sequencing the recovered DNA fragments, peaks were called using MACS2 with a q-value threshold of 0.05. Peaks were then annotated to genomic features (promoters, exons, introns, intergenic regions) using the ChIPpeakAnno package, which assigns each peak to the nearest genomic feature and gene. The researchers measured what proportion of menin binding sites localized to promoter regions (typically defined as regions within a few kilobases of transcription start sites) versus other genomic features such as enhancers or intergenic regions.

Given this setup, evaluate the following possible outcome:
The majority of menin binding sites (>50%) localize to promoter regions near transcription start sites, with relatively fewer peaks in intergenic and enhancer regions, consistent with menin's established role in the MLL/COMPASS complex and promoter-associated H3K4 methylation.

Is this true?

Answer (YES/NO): YES